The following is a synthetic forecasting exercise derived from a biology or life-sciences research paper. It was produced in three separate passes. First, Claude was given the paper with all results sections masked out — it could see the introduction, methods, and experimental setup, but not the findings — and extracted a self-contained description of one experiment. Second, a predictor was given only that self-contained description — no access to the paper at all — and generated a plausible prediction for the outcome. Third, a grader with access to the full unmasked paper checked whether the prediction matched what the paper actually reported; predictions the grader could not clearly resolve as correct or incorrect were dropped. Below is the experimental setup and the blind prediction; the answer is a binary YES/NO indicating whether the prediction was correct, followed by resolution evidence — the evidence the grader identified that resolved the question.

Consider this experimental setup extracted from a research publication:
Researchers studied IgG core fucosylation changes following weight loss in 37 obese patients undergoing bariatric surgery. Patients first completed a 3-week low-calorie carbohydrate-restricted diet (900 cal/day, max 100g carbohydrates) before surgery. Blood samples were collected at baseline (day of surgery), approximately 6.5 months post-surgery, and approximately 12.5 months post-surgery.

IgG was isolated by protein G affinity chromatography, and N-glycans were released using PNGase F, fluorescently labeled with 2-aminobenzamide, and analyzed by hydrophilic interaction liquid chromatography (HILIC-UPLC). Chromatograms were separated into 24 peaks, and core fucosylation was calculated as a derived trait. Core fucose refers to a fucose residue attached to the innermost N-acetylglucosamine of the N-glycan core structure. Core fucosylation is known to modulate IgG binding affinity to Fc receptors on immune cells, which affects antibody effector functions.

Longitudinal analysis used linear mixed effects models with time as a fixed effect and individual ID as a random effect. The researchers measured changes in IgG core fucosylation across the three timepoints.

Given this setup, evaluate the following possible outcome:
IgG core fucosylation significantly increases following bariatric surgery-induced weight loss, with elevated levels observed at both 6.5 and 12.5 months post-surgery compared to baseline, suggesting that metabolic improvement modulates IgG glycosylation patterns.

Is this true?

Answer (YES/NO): NO